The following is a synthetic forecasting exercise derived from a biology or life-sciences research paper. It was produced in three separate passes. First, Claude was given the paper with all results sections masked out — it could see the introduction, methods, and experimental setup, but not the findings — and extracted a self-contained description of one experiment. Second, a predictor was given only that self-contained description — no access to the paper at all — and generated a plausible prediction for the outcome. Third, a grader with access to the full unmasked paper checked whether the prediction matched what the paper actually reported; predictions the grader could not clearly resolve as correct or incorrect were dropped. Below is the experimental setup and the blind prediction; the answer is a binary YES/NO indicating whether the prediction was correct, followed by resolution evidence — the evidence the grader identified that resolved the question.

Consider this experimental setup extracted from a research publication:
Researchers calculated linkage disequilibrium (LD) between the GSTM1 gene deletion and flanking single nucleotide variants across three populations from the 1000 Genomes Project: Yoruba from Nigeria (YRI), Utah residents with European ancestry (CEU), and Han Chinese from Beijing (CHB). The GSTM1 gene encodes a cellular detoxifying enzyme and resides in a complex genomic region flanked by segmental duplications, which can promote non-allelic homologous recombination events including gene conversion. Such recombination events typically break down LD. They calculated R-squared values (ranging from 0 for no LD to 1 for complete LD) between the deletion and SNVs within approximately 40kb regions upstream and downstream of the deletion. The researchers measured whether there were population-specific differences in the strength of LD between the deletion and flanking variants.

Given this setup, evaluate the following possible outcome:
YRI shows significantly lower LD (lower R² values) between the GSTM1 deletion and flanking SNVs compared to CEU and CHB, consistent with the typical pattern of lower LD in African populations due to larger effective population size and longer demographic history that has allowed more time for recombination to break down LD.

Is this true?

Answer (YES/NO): NO